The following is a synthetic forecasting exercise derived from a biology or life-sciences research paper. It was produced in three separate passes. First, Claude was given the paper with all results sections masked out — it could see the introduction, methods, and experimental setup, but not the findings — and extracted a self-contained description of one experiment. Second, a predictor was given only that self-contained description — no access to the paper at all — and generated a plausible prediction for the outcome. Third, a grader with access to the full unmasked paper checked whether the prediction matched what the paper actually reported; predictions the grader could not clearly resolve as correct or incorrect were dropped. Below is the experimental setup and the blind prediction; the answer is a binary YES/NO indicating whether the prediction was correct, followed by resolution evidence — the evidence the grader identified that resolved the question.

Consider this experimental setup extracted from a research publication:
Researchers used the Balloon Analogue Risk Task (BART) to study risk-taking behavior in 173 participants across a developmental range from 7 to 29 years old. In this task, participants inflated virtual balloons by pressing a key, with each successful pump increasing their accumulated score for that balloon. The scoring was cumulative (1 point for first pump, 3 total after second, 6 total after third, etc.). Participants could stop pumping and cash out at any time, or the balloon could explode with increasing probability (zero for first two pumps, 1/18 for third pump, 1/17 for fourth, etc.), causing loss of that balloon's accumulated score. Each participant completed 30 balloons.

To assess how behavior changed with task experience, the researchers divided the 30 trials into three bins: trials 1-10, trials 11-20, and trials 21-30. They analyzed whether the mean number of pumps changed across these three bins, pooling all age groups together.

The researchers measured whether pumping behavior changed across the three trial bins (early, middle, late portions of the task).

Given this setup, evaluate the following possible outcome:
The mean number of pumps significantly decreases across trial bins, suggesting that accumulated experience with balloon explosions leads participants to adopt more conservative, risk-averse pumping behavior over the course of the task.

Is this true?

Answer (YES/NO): NO